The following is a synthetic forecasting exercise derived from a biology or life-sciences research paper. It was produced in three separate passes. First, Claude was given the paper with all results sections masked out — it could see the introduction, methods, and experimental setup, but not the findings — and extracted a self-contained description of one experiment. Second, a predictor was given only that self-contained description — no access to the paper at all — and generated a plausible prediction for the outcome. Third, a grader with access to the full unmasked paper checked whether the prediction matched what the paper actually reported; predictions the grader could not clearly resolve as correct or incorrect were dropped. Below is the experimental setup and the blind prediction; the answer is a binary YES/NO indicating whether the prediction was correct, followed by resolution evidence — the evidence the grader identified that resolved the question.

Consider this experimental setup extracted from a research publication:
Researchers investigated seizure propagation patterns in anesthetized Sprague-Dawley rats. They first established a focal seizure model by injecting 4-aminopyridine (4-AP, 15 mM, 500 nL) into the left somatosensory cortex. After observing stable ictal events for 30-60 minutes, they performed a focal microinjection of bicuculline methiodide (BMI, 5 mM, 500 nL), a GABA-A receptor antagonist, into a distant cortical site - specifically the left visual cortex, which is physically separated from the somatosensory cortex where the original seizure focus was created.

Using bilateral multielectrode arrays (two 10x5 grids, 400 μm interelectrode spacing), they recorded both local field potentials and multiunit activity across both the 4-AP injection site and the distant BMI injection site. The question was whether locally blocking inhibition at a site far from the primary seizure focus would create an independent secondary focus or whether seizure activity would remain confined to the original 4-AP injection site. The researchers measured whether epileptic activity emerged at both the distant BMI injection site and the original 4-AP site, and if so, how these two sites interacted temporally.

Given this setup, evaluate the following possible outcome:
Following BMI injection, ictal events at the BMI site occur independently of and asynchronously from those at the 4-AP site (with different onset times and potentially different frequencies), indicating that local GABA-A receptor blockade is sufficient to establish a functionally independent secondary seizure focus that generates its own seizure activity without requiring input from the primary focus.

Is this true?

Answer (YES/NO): NO